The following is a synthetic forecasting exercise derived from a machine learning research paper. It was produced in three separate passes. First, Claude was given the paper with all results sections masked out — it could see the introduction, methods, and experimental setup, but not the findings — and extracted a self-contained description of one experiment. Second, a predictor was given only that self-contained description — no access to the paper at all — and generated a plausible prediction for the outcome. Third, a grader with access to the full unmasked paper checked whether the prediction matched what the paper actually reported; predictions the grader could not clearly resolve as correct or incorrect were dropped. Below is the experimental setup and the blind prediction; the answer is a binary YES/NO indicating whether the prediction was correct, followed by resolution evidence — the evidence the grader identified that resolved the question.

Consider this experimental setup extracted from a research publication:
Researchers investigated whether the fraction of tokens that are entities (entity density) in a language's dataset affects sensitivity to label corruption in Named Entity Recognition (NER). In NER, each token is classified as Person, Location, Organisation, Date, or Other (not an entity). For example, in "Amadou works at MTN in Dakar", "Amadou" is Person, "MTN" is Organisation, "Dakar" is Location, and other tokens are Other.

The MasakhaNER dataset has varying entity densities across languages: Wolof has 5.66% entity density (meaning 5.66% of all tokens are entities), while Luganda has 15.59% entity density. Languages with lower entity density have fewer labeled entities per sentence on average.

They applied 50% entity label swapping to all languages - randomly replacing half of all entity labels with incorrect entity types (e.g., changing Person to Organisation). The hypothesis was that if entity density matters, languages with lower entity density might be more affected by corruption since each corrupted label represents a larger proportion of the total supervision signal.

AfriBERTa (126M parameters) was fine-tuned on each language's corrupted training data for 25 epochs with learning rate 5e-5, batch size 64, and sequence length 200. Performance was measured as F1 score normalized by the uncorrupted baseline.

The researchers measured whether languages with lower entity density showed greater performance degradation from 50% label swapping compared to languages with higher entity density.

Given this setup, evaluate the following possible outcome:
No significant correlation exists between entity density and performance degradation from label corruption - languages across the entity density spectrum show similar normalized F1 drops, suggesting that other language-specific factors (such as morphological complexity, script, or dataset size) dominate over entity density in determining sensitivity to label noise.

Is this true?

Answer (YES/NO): YES